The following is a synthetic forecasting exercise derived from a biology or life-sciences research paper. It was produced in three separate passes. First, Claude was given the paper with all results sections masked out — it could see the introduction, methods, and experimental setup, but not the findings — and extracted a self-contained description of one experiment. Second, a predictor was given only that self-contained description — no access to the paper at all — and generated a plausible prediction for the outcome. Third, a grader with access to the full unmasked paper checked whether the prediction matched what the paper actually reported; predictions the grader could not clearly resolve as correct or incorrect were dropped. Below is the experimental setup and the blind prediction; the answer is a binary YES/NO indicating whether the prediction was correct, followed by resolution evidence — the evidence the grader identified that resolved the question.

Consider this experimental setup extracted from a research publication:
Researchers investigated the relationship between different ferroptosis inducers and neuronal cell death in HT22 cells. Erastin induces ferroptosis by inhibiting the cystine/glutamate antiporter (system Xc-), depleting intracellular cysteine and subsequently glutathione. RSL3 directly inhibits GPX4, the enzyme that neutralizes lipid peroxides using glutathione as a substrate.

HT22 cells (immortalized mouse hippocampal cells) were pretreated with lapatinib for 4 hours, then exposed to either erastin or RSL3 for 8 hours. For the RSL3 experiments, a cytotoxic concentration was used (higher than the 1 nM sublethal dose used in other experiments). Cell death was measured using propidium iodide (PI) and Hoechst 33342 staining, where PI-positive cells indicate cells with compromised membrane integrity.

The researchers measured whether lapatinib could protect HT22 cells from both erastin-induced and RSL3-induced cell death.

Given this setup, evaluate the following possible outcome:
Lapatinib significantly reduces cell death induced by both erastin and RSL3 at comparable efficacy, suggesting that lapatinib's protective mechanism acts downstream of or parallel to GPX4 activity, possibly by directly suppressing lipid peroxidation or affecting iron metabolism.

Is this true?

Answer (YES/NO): NO